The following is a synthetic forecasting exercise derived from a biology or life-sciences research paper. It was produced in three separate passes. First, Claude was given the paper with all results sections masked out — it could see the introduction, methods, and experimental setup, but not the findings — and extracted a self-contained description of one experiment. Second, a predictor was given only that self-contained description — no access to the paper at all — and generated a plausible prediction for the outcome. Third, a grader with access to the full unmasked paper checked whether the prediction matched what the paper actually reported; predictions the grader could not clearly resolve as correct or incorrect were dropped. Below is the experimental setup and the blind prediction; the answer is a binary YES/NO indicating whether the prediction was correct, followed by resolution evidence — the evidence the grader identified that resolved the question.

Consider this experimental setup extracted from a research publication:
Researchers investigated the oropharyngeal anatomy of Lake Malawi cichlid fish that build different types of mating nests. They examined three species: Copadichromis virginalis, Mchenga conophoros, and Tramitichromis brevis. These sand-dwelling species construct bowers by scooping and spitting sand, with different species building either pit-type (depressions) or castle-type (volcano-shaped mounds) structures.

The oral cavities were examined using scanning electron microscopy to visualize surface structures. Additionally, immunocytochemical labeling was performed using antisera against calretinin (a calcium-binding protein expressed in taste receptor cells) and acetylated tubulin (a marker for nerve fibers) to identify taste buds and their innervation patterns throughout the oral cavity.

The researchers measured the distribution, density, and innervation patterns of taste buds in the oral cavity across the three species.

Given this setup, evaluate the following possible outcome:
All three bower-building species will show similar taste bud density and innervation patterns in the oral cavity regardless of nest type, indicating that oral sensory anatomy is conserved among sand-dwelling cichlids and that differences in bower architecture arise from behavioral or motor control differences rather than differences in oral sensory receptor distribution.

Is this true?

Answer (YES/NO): NO